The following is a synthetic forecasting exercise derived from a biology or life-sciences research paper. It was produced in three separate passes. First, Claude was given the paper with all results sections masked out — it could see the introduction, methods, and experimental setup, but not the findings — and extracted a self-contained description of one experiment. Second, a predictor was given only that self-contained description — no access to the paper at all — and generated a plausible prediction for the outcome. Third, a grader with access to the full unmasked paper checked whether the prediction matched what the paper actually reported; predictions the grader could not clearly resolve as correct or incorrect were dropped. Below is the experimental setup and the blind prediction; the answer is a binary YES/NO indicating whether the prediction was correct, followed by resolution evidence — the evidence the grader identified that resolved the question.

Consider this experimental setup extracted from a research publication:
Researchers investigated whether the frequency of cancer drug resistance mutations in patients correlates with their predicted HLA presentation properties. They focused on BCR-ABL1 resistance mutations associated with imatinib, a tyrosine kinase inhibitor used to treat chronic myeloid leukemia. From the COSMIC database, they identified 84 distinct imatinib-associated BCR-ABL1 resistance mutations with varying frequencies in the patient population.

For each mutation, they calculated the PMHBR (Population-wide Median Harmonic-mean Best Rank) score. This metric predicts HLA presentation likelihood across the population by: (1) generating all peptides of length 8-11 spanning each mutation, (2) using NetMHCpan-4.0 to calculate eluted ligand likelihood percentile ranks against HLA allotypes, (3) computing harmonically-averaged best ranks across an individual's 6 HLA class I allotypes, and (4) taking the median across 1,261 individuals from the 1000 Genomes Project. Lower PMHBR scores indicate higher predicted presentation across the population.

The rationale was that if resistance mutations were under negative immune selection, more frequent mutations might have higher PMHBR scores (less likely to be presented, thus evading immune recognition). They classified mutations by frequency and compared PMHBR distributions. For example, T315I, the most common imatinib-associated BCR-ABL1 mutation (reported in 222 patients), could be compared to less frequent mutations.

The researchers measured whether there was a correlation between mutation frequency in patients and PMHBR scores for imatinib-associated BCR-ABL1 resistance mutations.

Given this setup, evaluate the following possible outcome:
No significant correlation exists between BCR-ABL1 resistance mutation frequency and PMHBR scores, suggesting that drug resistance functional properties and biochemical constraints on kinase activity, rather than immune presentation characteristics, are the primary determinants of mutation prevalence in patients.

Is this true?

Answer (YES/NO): YES